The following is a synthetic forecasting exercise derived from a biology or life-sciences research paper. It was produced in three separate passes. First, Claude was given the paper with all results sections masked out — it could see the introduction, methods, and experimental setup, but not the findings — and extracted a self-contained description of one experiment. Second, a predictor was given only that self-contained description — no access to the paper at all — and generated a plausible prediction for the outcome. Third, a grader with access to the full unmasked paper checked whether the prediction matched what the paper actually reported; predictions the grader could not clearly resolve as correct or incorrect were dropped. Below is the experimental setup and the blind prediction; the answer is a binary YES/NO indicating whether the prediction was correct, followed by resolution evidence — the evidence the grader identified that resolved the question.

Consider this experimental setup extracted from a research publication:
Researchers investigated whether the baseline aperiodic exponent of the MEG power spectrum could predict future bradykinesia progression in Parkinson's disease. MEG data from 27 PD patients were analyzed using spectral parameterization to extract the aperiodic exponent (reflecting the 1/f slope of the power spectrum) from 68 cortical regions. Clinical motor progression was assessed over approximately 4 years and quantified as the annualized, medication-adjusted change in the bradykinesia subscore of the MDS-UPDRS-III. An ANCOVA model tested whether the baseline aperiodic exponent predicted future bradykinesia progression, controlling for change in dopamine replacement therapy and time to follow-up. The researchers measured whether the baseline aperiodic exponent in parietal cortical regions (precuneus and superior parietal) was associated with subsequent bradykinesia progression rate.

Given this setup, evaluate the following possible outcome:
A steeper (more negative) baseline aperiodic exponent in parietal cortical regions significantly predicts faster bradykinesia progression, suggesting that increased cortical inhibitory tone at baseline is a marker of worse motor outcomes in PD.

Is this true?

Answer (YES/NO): YES